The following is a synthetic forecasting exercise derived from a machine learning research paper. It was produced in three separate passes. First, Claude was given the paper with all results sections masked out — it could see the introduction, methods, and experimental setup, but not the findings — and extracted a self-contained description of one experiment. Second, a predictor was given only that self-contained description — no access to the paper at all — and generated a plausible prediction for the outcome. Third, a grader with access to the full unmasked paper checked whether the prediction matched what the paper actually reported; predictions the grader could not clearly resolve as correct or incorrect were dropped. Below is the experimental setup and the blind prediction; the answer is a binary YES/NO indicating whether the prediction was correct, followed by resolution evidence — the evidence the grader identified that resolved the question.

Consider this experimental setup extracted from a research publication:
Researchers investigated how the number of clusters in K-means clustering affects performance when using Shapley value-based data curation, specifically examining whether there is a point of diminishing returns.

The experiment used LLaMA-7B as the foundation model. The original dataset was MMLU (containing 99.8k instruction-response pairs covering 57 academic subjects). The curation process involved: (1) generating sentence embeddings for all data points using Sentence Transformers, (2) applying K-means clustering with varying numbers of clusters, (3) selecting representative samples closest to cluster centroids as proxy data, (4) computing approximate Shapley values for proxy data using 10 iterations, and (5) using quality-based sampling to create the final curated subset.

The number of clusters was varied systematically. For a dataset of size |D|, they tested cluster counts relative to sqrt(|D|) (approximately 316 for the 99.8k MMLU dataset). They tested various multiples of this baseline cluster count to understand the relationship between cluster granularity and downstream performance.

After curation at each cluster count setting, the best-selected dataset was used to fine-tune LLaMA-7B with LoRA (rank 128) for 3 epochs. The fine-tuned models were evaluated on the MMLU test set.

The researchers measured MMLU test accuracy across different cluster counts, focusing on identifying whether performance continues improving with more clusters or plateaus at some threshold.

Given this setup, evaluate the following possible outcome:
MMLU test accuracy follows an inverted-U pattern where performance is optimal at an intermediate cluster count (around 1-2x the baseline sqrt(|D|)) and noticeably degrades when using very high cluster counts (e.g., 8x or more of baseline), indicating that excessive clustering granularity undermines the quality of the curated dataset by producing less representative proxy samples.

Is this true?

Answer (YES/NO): NO